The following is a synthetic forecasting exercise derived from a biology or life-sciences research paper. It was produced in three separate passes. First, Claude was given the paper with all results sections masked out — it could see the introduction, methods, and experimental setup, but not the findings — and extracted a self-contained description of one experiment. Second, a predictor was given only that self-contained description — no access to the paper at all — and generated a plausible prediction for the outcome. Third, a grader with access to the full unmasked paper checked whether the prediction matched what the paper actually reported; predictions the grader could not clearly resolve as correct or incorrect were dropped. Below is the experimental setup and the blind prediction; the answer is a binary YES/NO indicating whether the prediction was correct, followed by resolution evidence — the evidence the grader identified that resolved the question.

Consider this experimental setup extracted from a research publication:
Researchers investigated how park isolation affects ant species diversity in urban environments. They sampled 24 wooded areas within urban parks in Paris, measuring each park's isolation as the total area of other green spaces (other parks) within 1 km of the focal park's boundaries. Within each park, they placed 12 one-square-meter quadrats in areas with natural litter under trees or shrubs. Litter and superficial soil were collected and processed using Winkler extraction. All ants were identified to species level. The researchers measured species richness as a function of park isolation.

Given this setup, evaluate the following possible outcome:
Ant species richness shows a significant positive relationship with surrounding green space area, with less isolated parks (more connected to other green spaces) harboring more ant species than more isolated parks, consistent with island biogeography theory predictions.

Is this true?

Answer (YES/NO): NO